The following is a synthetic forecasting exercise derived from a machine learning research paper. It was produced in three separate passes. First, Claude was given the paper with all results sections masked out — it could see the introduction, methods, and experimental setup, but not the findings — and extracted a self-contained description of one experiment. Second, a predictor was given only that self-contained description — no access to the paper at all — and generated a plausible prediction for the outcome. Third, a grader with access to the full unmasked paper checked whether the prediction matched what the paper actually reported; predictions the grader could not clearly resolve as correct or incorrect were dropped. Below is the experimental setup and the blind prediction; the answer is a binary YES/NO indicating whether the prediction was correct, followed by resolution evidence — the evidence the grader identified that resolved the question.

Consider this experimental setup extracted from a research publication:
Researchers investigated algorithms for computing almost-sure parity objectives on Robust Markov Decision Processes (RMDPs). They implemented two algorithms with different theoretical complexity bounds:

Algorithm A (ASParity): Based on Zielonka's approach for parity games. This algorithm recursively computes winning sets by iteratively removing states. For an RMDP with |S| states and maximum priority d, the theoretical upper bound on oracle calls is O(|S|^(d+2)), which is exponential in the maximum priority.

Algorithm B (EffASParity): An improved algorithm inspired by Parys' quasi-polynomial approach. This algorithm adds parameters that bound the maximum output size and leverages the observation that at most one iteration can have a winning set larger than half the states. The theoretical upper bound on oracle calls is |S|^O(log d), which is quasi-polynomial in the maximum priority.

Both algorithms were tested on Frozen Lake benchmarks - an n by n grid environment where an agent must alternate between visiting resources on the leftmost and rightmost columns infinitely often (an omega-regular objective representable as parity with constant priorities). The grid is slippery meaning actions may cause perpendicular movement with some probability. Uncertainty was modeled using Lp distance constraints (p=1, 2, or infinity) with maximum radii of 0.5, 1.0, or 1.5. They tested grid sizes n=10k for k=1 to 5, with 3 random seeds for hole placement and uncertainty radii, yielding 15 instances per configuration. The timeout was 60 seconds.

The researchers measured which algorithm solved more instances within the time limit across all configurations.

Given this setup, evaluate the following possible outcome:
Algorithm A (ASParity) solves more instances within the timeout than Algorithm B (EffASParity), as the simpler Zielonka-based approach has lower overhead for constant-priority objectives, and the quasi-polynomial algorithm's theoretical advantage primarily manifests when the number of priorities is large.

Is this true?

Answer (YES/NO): YES